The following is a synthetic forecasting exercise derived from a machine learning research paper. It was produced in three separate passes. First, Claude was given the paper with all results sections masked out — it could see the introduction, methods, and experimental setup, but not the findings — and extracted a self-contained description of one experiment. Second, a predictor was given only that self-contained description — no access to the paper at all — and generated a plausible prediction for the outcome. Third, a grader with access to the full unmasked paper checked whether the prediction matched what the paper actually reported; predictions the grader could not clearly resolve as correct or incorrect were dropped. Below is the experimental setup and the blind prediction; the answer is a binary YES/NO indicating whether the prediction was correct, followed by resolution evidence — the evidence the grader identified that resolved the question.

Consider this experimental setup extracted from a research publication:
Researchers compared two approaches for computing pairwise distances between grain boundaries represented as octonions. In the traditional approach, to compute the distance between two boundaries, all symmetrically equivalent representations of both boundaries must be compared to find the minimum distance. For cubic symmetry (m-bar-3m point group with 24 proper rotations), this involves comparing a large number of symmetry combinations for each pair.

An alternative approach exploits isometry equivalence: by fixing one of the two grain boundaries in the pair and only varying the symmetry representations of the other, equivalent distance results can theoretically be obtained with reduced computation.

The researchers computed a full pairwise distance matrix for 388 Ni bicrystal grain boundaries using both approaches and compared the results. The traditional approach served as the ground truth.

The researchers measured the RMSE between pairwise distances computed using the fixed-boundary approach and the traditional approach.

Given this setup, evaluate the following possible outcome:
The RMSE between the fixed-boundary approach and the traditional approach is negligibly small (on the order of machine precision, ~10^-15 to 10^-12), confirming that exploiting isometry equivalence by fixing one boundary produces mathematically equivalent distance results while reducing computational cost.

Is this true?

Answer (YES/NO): NO